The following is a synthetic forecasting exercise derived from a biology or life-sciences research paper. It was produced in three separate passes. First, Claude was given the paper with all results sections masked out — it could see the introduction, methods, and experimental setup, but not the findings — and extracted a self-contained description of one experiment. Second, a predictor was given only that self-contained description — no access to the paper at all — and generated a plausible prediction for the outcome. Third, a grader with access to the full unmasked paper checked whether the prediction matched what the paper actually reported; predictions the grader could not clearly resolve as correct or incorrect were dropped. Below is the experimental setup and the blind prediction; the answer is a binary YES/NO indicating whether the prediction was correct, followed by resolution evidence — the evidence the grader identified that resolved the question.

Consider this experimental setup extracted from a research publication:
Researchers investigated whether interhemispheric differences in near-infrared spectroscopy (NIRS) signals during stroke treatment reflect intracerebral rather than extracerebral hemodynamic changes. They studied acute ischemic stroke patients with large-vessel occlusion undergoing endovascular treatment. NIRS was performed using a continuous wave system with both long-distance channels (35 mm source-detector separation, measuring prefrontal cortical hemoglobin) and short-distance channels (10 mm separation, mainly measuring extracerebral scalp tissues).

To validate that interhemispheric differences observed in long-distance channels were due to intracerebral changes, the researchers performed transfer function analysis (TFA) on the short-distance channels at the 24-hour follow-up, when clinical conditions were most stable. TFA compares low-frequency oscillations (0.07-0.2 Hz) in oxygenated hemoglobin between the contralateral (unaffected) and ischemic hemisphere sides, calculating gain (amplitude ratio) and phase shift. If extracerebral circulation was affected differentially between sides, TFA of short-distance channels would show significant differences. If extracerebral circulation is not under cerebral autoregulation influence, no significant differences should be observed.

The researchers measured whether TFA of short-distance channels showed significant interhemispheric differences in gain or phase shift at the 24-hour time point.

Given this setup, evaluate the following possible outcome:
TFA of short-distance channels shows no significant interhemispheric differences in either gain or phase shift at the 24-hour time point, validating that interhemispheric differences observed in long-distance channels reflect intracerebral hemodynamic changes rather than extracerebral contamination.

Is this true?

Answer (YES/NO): YES